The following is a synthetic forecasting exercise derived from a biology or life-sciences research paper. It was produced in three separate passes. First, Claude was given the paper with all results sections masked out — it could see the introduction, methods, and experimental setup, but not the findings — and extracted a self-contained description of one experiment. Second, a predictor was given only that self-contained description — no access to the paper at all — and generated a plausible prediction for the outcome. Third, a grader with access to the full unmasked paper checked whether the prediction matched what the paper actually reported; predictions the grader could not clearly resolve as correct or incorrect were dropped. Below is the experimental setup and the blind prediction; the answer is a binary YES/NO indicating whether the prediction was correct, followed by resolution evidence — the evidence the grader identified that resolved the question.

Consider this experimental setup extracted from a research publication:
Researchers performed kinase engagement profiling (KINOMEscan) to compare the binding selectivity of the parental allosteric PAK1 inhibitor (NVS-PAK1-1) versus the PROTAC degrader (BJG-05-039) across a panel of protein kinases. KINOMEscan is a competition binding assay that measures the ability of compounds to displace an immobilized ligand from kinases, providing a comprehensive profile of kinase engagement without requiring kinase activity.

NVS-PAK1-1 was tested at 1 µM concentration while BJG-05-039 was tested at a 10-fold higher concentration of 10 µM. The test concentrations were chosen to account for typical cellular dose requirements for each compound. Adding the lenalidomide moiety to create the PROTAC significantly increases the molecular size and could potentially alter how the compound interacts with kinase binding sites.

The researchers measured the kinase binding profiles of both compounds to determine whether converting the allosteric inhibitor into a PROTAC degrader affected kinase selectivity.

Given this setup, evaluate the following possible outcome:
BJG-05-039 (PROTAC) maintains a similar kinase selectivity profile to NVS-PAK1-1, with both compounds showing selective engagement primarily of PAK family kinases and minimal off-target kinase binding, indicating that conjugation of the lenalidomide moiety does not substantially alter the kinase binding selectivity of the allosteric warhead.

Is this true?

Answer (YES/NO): YES